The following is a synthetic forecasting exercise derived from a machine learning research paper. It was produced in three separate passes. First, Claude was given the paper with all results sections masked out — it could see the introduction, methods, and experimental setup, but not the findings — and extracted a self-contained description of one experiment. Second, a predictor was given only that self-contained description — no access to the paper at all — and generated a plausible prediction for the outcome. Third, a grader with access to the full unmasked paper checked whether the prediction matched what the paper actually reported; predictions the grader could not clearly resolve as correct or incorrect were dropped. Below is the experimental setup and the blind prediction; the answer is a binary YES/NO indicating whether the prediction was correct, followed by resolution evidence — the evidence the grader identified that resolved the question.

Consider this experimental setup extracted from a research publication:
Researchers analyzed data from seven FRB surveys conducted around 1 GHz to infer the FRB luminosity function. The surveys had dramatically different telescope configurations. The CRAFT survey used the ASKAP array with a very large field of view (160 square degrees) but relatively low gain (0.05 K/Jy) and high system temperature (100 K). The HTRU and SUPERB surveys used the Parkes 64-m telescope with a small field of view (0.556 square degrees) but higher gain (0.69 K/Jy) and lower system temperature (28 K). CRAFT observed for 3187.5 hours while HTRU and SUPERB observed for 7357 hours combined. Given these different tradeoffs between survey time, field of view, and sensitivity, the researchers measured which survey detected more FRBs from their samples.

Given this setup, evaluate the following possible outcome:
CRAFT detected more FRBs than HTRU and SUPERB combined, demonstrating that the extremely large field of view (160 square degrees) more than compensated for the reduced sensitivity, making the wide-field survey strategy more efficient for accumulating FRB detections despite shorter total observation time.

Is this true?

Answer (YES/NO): YES